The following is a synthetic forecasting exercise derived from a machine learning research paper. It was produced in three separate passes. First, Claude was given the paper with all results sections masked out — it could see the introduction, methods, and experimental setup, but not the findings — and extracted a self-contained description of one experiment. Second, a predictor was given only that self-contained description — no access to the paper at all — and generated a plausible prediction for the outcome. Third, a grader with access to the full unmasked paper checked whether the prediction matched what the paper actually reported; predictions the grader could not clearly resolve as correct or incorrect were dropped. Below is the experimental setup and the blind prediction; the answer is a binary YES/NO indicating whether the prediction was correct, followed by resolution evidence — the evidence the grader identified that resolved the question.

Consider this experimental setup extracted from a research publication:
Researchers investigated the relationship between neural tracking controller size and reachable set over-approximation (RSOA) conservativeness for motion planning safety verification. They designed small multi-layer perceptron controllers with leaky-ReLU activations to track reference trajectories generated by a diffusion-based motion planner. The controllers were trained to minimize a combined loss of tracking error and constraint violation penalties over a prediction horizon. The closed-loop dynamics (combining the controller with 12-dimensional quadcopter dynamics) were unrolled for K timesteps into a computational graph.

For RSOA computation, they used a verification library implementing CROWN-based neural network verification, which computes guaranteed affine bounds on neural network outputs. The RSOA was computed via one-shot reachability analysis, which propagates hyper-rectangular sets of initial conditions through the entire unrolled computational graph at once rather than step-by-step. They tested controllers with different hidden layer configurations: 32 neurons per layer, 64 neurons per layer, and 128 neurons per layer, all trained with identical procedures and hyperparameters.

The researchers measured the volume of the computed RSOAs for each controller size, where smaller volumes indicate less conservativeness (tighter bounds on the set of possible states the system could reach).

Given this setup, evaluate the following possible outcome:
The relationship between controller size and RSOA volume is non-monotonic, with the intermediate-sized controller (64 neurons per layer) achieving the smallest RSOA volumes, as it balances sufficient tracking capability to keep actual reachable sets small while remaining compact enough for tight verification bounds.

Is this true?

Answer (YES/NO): NO